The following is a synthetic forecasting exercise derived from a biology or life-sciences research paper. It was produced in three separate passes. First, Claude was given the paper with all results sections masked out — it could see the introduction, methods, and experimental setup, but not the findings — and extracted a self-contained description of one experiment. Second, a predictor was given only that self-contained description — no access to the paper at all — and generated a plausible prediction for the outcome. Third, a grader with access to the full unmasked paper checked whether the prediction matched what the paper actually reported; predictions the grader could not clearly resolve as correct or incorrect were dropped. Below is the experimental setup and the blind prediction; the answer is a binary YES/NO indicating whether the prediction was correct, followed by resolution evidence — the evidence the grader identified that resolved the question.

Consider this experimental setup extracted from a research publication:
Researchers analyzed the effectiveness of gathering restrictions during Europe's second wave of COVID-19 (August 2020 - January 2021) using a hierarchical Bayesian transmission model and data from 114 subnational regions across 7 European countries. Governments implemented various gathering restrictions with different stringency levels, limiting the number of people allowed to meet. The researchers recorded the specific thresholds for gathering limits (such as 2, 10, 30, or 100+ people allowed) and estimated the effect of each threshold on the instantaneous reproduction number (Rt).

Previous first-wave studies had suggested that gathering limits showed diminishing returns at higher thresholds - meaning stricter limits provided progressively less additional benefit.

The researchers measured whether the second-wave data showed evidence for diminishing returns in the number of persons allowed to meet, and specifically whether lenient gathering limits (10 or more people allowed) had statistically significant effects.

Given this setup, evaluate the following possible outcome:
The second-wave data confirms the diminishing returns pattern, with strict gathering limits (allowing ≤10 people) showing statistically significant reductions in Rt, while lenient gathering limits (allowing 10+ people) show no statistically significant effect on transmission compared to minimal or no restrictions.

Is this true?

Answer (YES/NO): NO